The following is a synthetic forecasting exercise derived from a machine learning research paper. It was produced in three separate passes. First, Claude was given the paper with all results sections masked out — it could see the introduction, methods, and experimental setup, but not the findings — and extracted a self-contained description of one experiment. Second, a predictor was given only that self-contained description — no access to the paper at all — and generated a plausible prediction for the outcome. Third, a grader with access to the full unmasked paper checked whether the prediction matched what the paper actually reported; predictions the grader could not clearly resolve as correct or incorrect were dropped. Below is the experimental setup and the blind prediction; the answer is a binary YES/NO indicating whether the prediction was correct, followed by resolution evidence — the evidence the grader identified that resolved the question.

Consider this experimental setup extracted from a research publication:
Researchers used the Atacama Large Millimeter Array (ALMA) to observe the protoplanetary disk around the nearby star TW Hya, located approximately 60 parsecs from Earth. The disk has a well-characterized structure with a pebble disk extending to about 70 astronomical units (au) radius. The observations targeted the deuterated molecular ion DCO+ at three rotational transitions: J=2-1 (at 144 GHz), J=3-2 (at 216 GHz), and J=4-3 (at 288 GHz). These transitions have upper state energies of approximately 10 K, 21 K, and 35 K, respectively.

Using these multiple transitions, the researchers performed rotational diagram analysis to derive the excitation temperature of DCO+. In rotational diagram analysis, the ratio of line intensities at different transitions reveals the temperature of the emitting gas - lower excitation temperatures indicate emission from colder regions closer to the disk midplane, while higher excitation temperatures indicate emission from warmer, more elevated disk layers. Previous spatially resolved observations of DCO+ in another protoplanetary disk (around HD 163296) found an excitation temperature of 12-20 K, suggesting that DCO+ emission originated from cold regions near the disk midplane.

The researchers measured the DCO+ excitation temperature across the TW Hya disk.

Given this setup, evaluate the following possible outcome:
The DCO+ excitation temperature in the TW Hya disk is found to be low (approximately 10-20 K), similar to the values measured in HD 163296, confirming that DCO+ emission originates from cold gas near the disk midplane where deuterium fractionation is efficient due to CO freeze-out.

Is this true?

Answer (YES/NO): NO